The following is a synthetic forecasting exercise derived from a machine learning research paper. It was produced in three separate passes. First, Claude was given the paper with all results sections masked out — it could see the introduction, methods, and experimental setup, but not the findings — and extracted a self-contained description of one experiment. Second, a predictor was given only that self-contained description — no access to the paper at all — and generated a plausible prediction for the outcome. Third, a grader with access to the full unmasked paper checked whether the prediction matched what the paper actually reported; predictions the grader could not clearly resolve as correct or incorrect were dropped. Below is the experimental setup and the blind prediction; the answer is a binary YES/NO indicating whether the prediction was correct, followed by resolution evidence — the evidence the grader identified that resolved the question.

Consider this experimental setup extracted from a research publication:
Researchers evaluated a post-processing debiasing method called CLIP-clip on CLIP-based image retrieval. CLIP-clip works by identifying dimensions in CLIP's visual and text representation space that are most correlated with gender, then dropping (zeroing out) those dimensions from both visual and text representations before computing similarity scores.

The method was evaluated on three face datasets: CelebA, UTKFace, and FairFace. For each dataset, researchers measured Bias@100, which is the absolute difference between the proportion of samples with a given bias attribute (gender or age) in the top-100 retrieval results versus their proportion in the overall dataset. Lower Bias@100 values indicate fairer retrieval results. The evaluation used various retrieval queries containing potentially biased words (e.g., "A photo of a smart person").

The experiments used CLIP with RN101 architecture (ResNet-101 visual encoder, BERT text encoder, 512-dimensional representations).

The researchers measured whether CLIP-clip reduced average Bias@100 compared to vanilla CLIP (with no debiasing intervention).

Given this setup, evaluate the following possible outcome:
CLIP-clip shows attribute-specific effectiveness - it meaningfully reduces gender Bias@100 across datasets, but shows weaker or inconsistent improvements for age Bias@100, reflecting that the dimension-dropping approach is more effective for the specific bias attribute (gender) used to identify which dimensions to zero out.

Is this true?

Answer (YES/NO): NO